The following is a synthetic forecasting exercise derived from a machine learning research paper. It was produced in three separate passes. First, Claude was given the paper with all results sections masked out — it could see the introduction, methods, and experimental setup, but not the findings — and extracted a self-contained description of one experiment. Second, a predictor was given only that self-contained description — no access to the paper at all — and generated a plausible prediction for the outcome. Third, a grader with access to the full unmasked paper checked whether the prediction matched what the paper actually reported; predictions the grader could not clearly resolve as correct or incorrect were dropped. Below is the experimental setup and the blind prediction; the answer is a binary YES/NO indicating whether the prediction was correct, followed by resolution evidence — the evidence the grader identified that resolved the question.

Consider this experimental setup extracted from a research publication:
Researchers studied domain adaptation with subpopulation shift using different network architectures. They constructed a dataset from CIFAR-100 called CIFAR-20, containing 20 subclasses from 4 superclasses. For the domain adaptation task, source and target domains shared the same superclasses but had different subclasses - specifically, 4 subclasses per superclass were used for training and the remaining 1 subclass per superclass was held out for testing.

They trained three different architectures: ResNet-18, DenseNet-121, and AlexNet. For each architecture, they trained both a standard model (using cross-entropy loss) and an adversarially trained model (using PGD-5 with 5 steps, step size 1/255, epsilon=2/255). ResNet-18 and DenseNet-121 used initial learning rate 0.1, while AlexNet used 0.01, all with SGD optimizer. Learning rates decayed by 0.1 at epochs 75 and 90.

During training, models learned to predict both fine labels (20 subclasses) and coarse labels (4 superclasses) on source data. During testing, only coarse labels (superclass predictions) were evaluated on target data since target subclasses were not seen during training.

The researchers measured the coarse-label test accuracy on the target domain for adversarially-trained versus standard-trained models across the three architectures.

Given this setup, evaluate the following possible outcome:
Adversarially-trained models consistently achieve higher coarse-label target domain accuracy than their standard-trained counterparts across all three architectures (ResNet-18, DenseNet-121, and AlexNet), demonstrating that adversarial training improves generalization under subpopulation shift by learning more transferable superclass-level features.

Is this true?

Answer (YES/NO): YES